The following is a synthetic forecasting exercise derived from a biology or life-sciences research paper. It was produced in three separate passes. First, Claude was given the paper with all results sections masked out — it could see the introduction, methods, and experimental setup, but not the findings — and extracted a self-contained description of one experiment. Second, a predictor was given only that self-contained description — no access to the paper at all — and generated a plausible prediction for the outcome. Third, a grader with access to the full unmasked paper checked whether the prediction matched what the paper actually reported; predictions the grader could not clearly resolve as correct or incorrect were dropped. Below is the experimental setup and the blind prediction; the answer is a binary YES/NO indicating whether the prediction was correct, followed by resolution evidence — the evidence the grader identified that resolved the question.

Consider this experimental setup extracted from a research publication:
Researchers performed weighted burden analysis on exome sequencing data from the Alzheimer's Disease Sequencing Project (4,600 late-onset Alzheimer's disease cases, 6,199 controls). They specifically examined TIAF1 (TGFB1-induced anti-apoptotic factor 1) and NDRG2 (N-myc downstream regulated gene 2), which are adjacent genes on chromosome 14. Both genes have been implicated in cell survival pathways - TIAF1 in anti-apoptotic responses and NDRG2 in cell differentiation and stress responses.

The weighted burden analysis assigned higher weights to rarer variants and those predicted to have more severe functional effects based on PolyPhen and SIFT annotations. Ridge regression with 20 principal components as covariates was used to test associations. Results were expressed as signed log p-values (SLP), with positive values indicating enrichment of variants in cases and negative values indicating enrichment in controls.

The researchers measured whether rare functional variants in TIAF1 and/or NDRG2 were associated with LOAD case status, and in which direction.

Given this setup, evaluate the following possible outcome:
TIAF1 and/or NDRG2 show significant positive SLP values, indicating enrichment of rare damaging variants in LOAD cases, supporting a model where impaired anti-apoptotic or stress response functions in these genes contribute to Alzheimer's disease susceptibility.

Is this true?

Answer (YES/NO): NO